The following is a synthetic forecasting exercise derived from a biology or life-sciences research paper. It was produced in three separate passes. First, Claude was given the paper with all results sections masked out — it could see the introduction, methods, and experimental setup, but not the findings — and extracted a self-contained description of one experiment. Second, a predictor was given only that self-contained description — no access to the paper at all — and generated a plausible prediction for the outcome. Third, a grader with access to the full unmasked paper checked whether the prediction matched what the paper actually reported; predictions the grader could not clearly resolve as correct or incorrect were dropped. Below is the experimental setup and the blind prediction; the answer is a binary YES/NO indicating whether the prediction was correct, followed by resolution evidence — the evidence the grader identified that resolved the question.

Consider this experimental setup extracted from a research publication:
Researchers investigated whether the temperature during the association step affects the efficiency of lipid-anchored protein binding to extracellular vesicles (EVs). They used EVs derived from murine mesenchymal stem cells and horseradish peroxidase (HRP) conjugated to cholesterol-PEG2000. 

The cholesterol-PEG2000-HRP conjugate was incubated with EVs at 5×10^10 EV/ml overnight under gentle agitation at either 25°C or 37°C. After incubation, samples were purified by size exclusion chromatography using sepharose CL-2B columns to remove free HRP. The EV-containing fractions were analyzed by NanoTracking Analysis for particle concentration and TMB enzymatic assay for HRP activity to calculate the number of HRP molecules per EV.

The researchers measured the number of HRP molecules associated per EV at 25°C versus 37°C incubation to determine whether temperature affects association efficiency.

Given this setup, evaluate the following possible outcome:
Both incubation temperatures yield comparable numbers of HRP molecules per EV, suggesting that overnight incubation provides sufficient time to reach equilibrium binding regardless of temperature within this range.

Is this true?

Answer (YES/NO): NO